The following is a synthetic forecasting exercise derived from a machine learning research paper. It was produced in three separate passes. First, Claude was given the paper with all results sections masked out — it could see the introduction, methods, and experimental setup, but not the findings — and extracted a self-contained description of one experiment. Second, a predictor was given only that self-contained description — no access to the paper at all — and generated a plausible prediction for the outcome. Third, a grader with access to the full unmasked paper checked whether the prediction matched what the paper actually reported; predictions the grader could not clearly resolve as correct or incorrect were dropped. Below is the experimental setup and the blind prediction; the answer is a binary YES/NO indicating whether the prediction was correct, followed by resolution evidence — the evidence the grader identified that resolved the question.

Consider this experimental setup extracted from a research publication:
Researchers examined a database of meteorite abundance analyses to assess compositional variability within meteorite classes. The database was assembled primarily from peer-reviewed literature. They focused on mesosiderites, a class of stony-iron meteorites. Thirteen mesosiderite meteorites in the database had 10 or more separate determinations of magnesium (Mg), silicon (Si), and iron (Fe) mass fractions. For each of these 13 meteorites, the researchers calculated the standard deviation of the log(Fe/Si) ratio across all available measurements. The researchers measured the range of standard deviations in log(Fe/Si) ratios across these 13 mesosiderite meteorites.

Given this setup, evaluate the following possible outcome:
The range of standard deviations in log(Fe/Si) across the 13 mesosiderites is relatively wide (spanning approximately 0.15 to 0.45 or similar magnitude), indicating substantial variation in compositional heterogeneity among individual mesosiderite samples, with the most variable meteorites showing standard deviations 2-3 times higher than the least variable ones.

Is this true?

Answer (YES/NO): NO